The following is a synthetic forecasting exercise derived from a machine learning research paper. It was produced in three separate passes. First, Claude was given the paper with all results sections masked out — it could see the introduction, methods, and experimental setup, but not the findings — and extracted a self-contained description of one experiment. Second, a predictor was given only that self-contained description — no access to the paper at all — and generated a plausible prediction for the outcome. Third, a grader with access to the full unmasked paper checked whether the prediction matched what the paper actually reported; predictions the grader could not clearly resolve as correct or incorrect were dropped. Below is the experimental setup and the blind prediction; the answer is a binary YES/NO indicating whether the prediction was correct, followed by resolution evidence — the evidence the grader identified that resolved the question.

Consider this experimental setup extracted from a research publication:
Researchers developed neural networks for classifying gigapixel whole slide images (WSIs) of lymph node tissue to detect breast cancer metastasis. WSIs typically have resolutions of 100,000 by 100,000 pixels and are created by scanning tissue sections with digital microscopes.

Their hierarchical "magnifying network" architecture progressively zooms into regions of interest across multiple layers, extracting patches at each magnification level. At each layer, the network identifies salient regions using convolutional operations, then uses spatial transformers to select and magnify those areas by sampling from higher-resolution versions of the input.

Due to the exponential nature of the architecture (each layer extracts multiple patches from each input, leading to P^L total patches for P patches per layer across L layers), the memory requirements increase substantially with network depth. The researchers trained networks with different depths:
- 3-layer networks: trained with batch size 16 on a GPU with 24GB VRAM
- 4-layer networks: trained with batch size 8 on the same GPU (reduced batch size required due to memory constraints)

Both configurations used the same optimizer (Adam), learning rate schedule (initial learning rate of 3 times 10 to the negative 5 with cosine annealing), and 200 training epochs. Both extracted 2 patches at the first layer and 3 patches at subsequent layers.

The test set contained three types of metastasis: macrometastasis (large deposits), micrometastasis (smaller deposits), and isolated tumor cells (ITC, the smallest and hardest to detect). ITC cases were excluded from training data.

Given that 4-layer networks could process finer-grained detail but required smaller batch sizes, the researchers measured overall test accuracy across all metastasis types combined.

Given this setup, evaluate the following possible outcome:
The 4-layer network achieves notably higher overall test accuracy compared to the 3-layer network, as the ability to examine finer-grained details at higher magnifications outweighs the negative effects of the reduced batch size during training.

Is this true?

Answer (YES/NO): YES